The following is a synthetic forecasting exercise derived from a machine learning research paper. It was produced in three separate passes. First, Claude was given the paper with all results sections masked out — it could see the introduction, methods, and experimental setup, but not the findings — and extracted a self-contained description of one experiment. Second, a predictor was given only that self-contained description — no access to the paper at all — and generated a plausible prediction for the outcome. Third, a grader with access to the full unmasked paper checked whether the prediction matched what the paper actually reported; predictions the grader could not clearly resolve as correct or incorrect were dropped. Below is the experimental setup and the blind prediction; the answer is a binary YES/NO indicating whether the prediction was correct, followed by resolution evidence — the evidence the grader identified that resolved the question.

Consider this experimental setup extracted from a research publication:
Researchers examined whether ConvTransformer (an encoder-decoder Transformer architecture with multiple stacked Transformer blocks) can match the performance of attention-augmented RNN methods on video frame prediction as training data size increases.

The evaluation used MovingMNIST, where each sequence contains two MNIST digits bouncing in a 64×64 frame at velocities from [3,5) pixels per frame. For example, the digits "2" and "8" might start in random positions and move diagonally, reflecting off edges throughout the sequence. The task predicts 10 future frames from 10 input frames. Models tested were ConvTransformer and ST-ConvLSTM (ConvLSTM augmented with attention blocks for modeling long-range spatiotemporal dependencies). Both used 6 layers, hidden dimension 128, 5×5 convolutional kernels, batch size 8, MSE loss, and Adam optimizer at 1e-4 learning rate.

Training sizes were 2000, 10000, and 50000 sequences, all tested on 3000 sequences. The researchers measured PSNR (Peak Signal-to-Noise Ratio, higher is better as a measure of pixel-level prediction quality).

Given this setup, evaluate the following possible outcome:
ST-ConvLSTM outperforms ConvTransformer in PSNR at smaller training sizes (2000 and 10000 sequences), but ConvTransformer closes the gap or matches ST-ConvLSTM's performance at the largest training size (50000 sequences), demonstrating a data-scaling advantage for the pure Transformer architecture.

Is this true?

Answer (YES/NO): NO